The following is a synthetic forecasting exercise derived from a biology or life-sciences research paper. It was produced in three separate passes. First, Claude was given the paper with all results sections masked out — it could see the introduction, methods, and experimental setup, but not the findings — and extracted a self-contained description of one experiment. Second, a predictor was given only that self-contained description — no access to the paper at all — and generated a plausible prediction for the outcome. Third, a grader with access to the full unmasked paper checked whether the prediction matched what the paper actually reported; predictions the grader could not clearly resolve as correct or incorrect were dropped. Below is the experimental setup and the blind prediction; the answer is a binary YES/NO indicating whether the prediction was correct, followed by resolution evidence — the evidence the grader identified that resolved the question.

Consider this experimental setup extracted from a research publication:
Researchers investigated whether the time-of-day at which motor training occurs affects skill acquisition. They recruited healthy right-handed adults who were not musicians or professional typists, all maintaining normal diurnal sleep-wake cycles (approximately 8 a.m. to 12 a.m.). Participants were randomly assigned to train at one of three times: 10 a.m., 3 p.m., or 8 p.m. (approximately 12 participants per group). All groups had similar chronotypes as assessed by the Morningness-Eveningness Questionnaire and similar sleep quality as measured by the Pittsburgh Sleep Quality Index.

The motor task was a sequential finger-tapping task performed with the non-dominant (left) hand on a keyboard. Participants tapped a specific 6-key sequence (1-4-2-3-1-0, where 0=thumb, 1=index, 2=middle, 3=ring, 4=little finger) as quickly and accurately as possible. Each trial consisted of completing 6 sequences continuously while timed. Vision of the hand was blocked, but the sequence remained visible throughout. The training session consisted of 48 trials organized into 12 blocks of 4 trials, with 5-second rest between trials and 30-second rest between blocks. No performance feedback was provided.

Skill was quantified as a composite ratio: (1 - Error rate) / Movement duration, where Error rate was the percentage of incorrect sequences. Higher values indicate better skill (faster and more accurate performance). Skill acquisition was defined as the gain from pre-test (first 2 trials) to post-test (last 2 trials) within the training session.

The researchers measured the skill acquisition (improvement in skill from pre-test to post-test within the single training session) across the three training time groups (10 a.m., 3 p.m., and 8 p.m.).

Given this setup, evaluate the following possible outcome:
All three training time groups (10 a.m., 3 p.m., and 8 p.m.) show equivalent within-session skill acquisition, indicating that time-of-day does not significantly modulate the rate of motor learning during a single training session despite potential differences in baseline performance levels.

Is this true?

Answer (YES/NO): YES